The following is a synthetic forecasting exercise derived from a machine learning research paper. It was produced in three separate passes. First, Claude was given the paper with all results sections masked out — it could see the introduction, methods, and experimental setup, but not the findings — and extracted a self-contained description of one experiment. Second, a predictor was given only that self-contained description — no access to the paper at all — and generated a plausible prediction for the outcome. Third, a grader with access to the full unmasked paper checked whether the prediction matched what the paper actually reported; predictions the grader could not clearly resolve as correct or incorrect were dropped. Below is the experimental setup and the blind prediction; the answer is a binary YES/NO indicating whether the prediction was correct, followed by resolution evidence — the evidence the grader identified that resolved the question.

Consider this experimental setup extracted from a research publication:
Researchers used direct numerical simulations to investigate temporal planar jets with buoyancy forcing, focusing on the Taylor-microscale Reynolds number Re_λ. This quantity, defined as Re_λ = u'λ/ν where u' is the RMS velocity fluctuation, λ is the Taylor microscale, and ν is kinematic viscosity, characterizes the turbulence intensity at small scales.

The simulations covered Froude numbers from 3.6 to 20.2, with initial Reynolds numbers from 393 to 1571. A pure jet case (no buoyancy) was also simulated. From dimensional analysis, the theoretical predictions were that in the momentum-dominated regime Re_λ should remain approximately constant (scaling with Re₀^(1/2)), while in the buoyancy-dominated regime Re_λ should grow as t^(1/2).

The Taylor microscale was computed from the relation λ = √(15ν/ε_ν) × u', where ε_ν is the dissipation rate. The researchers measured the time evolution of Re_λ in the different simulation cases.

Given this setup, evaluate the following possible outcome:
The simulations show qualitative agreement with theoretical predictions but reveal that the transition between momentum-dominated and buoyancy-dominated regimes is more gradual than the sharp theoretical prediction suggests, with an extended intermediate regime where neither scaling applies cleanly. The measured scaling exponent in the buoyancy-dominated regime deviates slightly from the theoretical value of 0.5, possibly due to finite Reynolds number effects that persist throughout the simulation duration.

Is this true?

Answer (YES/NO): NO